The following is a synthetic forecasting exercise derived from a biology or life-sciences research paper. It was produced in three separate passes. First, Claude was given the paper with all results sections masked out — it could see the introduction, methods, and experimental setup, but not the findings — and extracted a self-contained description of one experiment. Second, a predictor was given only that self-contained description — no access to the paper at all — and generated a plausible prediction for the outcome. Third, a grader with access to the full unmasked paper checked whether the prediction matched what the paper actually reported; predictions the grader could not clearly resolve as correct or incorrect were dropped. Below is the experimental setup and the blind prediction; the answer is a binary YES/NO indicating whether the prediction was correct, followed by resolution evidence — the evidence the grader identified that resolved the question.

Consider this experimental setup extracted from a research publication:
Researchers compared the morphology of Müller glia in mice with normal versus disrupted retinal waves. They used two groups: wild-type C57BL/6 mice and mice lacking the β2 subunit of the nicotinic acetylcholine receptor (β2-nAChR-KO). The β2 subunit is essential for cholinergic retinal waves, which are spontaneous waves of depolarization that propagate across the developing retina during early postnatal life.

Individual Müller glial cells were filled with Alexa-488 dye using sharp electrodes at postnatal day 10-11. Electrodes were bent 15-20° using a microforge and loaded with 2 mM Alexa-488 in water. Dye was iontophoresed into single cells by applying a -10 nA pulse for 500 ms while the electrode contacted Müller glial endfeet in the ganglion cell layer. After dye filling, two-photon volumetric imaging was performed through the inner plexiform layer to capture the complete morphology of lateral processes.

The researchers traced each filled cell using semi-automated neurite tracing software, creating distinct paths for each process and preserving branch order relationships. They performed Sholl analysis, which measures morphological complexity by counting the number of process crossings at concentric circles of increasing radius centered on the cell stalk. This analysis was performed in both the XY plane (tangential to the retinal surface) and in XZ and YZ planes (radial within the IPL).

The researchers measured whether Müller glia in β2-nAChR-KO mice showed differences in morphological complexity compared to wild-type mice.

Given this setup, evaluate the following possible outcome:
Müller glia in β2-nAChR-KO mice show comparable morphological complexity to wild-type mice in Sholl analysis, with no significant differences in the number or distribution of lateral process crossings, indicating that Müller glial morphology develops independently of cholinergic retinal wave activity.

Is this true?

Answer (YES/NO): YES